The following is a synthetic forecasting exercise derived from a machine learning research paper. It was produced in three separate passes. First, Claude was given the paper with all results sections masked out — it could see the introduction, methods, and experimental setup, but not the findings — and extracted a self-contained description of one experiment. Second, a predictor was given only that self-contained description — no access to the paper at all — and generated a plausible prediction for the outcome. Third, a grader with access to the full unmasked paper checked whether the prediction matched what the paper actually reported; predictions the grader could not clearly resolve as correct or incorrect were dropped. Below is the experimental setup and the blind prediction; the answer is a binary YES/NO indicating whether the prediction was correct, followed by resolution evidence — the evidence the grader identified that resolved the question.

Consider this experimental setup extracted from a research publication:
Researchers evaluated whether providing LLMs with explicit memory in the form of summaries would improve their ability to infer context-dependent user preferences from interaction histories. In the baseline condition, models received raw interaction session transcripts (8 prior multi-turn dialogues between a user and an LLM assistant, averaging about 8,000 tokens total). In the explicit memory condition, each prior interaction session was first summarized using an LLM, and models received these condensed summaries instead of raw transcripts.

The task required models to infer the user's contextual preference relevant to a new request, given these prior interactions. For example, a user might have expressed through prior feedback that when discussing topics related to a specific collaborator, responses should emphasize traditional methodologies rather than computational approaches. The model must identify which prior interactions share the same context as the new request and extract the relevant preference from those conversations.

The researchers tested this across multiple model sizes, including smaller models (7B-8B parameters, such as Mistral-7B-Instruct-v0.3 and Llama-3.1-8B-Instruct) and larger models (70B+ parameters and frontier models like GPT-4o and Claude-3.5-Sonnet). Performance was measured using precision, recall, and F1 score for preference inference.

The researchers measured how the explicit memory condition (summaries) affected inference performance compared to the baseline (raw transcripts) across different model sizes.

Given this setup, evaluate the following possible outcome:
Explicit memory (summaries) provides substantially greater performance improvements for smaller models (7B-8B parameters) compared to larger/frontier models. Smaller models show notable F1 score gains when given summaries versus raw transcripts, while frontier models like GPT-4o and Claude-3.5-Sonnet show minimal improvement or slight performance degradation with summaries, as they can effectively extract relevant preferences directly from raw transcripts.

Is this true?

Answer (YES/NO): YES